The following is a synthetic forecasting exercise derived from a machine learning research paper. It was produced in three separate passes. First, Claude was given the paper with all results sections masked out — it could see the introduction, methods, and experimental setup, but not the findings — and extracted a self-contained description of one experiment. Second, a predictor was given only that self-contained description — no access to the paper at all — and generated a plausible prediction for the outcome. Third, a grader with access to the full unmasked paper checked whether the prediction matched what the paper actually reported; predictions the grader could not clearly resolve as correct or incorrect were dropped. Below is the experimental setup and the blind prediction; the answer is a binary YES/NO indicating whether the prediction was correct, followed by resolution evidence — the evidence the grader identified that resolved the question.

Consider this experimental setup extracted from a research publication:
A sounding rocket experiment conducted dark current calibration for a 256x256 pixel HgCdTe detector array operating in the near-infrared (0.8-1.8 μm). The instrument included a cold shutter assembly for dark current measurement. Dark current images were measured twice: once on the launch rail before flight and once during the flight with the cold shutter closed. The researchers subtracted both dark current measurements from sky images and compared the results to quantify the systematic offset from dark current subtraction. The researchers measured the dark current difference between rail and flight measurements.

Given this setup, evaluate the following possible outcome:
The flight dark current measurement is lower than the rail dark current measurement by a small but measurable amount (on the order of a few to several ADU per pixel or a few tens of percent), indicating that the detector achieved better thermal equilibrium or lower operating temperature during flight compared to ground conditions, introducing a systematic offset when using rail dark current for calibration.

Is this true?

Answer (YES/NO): NO